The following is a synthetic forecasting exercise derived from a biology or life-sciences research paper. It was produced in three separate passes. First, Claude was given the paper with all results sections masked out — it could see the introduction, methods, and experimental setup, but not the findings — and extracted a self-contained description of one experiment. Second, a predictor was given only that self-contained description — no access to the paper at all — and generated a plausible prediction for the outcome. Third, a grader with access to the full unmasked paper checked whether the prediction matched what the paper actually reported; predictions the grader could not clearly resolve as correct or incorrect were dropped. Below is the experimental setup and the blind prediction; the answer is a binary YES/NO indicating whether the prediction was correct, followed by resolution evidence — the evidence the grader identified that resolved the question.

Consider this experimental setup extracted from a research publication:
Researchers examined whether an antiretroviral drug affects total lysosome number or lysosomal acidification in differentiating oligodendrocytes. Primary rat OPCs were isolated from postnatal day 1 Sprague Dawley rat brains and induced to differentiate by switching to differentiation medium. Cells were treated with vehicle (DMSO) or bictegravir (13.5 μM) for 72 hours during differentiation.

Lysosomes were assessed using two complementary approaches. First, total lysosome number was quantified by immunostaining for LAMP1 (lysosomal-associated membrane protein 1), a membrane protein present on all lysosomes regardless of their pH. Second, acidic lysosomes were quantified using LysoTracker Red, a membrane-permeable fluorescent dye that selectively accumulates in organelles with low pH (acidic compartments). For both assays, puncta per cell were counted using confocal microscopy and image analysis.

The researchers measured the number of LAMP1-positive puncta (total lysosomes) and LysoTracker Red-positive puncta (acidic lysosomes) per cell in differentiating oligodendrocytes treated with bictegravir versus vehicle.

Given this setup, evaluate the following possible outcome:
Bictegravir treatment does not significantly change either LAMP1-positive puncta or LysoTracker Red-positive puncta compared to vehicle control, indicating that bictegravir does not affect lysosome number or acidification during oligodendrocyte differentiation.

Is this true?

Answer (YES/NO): NO